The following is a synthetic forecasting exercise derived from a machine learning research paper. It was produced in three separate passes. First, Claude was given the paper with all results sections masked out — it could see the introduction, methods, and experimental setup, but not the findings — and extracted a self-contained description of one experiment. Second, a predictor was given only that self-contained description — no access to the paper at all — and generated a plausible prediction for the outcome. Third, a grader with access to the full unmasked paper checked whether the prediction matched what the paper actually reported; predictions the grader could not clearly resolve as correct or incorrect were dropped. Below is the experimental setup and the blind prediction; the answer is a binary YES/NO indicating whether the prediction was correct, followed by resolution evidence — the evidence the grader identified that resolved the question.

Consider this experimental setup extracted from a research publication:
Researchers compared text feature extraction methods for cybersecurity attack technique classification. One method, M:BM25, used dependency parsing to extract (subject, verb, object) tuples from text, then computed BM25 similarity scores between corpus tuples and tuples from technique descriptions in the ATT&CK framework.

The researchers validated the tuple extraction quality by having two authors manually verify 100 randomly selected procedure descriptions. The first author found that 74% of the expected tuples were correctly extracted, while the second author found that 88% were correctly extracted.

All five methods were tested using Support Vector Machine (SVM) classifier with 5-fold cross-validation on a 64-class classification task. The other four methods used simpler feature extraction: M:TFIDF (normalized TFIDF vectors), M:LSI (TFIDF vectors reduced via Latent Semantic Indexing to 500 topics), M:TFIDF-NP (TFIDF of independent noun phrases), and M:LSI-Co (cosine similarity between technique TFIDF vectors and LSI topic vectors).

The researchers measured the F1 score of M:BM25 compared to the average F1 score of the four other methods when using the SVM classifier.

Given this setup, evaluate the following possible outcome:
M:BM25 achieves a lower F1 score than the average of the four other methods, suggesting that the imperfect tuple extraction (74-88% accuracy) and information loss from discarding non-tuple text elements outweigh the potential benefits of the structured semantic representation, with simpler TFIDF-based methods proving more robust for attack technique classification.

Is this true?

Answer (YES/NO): YES